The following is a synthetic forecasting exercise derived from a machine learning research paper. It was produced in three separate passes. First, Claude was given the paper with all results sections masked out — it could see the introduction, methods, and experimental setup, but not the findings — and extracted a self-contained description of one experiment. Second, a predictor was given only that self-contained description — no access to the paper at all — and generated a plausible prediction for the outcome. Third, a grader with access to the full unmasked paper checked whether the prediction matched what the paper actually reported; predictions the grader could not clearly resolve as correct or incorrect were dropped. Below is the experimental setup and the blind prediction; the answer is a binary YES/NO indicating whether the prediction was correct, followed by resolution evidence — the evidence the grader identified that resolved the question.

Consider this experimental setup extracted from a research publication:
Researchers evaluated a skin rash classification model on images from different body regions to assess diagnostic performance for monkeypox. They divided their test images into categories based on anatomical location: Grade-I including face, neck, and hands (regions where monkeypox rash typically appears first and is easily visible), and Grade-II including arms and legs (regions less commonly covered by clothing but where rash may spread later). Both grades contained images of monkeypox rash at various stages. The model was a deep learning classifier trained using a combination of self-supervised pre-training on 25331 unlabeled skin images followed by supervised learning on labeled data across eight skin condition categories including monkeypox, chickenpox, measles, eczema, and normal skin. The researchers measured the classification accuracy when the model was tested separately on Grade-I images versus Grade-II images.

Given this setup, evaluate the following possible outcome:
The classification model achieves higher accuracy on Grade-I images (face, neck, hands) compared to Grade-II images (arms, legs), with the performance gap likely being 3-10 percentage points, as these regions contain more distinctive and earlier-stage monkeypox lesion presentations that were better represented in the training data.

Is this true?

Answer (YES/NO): NO